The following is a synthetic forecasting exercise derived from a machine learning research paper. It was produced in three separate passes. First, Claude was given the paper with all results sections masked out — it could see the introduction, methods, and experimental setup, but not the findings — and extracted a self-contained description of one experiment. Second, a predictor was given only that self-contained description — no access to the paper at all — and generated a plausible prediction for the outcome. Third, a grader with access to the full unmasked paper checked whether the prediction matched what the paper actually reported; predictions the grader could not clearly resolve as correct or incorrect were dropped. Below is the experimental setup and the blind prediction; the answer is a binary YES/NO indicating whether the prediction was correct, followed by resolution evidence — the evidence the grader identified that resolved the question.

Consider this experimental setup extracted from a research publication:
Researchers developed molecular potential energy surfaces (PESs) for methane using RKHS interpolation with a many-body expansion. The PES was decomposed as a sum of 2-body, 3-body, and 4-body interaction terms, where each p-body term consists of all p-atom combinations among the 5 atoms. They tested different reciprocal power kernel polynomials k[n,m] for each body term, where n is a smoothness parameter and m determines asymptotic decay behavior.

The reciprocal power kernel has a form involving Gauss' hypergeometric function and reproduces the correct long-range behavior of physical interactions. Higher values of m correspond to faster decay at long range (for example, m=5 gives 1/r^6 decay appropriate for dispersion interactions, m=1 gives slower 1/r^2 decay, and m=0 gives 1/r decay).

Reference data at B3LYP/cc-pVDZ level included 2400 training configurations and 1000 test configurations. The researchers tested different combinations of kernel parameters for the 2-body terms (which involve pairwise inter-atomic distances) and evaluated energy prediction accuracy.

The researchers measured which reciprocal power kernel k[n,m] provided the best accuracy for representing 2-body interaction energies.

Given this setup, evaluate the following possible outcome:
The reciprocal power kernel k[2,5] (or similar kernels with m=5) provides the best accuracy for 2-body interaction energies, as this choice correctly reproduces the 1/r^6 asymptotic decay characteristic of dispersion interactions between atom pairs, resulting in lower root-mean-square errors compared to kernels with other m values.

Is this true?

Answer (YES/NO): YES